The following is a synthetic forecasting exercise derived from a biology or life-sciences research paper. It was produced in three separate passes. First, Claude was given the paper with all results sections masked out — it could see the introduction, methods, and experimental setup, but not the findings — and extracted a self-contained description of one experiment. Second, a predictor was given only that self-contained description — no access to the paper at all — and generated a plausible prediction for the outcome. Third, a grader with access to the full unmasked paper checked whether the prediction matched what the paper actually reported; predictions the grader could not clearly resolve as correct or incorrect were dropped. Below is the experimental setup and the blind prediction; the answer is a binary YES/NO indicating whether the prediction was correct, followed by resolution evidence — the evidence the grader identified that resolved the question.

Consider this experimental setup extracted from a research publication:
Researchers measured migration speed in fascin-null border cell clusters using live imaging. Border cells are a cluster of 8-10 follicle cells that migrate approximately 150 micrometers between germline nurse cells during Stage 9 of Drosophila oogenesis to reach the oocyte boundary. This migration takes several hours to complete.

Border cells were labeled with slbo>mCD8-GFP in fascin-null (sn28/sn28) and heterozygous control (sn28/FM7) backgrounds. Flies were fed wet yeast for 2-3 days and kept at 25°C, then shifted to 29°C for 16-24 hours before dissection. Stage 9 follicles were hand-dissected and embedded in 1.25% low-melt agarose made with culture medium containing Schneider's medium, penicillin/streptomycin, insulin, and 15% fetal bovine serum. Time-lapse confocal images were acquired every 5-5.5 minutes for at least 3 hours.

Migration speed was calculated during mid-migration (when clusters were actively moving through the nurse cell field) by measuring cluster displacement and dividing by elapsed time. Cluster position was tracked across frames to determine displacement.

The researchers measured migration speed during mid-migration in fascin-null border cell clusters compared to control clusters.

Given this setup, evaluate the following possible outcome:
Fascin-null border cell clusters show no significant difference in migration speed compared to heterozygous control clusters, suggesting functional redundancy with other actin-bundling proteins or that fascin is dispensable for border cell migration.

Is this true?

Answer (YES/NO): NO